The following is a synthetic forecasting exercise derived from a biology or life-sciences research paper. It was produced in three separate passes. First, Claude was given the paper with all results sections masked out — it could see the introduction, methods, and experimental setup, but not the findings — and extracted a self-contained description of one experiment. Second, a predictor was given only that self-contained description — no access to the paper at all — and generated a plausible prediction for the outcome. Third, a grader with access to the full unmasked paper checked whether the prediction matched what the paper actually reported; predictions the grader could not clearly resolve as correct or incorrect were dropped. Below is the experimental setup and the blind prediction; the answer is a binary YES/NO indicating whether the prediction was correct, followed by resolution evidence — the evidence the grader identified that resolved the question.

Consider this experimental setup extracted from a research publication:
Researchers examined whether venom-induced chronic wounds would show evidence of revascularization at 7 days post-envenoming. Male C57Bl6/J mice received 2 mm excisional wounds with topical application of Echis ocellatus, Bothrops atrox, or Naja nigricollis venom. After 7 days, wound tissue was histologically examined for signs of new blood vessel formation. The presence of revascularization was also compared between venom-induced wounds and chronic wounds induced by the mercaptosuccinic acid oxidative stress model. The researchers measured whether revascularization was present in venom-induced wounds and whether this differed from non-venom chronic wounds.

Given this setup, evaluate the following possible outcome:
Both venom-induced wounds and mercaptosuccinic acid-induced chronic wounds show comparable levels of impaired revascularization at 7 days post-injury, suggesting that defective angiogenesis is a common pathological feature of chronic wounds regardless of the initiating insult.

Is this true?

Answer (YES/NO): NO